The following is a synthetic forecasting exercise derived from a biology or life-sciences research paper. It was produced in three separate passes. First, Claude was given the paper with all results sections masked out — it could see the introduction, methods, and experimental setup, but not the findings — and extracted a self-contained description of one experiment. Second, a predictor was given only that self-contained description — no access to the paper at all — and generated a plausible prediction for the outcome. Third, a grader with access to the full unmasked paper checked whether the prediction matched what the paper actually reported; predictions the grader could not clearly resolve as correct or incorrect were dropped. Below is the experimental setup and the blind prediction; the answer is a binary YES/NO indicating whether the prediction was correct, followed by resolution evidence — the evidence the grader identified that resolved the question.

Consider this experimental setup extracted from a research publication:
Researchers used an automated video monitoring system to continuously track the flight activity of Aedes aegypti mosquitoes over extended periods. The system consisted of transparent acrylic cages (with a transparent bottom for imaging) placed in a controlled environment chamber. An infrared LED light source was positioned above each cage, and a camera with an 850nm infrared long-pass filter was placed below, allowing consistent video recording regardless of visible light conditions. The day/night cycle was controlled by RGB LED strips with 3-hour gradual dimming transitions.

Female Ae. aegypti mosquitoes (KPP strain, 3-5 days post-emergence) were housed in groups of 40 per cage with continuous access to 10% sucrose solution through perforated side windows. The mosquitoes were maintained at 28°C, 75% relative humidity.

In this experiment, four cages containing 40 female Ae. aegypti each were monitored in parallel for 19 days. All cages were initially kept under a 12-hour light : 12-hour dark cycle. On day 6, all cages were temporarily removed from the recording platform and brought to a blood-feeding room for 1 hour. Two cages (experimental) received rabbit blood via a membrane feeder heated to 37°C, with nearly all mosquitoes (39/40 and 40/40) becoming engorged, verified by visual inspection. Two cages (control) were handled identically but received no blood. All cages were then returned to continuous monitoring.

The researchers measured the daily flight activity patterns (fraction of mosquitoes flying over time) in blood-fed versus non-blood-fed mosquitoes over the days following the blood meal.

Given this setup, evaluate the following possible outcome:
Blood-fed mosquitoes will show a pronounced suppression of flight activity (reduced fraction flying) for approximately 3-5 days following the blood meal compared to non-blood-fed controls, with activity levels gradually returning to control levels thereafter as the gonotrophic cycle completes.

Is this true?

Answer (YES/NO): NO